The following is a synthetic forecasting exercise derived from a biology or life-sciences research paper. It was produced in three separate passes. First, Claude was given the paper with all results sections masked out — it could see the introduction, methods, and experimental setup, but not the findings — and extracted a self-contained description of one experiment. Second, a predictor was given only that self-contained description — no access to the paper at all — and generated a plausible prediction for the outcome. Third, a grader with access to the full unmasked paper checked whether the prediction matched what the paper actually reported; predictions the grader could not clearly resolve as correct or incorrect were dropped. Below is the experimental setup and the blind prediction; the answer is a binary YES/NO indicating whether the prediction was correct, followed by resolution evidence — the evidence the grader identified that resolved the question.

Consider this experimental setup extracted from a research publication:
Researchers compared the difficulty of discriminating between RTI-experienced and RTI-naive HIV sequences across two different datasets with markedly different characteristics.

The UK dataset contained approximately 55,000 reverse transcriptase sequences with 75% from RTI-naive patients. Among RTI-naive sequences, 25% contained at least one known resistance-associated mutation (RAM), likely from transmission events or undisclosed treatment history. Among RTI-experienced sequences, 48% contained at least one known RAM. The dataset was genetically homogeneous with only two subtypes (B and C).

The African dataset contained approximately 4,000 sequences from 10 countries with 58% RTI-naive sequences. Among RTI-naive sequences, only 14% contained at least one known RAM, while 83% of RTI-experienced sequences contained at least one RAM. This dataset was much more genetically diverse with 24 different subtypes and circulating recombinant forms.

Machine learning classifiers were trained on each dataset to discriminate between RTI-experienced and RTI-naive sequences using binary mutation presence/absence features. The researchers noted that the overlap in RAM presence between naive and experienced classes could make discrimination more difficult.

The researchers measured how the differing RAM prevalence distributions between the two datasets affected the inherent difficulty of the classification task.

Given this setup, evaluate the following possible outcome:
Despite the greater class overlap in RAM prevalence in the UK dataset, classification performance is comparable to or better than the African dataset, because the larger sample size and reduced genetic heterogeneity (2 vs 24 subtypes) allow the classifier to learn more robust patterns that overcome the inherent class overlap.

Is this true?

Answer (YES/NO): NO